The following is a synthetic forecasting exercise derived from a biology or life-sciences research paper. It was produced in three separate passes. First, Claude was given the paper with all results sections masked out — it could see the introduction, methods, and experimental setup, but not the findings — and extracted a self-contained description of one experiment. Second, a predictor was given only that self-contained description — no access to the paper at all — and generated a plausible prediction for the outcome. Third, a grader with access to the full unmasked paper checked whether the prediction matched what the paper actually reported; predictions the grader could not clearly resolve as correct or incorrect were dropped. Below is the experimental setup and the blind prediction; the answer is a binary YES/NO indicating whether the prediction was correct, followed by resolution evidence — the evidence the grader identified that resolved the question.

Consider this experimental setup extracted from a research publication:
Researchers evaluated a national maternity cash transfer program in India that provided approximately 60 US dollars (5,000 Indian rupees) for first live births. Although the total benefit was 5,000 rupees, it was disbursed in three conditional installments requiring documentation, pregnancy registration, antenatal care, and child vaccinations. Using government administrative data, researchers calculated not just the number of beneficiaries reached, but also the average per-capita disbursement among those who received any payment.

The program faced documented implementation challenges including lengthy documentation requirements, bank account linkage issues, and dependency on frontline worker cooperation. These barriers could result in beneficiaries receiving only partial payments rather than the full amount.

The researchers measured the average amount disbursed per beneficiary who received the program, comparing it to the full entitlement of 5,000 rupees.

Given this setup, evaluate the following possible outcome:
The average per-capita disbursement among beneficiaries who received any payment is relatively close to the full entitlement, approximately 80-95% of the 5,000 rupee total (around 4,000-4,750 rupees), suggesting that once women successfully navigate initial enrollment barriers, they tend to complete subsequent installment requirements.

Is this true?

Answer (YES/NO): NO